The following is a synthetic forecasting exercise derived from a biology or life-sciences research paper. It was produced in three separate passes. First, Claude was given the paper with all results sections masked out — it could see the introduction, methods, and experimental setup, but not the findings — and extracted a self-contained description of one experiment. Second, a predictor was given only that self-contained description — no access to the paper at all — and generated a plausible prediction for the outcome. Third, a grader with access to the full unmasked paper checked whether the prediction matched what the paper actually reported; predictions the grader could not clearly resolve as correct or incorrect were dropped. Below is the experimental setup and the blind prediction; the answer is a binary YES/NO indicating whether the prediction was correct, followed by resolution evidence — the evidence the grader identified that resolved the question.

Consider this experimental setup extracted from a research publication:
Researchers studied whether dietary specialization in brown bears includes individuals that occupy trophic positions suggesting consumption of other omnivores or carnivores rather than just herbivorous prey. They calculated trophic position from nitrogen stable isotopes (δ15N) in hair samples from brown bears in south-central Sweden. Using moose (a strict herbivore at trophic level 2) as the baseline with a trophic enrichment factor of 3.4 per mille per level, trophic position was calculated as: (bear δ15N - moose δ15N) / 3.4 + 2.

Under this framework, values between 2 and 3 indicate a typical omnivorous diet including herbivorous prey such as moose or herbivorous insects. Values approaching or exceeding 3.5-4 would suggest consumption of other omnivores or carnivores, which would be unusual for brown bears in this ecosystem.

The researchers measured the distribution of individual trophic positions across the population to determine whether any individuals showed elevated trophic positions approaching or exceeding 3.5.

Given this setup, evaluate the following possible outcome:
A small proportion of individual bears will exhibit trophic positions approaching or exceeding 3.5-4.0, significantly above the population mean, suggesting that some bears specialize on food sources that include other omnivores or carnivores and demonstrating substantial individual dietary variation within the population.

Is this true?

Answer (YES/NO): NO